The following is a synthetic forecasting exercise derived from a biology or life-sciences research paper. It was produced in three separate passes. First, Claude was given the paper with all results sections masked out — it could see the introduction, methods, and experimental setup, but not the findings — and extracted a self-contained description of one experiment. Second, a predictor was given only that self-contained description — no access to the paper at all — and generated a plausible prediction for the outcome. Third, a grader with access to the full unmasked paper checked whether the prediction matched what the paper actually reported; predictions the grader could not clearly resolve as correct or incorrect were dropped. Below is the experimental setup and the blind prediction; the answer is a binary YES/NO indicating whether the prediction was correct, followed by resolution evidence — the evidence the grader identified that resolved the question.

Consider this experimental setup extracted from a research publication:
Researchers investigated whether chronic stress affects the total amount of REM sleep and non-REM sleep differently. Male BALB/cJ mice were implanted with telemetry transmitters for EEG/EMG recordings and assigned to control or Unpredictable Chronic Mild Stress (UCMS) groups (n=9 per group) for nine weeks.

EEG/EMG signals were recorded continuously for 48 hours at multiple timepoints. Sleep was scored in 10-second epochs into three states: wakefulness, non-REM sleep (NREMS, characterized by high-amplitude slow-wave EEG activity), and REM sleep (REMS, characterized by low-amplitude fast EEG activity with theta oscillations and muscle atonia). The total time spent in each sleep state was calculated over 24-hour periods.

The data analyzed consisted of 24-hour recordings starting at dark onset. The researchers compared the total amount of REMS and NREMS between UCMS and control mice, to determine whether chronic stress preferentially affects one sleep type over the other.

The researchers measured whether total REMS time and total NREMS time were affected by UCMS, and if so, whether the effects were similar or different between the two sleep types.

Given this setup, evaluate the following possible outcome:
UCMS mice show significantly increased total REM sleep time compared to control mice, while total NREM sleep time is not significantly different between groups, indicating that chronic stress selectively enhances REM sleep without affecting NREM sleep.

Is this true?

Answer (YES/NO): YES